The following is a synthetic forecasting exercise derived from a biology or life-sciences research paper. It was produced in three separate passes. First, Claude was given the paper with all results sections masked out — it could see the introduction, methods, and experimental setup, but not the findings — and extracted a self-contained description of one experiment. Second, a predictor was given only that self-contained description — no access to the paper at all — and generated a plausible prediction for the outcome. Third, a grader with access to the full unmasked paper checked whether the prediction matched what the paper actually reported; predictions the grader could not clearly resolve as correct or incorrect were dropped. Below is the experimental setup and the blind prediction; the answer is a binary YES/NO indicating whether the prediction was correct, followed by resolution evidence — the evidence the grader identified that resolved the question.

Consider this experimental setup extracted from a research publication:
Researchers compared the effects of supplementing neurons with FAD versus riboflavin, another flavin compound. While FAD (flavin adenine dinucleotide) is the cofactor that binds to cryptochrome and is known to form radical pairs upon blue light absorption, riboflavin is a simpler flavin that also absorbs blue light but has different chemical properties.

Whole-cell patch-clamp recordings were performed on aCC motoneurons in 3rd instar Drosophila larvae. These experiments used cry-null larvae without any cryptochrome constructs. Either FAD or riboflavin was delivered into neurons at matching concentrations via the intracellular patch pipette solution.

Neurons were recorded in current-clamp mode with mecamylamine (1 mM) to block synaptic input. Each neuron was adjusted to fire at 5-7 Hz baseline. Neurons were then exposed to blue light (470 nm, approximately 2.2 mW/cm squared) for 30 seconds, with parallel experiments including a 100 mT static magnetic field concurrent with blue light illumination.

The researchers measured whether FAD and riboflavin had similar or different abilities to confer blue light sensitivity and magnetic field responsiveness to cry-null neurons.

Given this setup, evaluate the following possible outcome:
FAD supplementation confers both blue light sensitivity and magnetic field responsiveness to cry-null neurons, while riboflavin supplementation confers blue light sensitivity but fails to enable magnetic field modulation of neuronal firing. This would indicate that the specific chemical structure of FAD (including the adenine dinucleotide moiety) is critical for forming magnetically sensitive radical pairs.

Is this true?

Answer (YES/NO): YES